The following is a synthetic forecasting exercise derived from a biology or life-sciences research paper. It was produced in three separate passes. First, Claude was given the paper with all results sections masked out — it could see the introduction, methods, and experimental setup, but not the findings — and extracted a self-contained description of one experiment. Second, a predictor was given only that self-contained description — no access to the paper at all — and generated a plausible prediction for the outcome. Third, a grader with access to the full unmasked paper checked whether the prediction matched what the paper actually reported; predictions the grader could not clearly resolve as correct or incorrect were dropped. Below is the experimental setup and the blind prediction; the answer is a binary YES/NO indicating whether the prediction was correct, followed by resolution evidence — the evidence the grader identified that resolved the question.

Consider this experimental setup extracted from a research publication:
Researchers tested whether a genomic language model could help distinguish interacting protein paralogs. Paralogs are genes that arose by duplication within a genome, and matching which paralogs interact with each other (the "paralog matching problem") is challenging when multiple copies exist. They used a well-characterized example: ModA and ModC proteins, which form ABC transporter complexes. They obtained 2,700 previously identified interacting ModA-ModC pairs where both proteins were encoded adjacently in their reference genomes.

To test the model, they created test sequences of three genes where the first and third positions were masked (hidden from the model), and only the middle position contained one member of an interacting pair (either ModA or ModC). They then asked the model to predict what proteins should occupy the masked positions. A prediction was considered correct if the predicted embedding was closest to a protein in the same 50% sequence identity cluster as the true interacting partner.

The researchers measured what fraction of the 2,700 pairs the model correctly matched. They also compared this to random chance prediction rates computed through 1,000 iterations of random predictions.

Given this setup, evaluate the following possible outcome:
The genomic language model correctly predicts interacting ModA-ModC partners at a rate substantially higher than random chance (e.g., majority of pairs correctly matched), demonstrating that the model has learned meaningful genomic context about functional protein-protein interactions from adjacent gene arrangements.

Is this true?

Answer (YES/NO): NO